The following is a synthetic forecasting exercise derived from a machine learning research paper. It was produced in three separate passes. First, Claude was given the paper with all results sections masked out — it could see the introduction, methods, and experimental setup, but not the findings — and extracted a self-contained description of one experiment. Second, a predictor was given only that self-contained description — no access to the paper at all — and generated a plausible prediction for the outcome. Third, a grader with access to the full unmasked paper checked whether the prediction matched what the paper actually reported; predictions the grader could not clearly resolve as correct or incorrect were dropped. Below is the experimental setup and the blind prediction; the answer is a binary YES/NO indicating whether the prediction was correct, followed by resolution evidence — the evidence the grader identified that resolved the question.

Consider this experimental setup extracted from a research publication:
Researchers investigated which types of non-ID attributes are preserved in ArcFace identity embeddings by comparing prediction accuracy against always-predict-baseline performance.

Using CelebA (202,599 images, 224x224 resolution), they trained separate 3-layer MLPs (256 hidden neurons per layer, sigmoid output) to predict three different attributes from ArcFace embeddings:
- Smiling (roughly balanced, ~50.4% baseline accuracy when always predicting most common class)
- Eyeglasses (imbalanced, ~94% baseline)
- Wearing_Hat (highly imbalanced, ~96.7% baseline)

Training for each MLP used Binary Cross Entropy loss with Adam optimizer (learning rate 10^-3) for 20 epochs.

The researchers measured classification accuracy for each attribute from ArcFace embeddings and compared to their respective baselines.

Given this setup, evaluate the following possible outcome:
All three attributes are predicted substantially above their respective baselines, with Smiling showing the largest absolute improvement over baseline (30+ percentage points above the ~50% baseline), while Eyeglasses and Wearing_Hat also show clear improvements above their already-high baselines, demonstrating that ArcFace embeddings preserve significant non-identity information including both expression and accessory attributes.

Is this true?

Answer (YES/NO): NO